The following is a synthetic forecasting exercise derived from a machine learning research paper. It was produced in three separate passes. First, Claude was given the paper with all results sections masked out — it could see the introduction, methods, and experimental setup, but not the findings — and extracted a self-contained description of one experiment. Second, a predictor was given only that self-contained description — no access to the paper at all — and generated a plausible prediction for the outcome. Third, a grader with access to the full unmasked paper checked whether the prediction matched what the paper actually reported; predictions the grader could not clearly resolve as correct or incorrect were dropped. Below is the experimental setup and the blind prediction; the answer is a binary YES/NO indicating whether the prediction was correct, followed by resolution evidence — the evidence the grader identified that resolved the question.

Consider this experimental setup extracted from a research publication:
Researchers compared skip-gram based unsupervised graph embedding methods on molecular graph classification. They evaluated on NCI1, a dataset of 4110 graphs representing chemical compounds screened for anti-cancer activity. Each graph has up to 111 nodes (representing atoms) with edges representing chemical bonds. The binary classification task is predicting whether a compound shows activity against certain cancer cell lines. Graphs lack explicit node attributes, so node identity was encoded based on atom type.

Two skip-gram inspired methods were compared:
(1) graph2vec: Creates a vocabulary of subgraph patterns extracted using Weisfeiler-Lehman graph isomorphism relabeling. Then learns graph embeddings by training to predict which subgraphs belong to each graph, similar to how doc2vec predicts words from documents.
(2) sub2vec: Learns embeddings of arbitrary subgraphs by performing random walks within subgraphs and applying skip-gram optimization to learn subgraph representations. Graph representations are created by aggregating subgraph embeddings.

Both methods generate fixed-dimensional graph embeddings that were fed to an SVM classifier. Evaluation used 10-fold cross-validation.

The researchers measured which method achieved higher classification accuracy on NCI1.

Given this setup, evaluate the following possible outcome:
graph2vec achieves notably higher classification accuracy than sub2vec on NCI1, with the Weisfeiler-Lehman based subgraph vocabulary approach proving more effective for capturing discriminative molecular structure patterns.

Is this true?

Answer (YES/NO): YES